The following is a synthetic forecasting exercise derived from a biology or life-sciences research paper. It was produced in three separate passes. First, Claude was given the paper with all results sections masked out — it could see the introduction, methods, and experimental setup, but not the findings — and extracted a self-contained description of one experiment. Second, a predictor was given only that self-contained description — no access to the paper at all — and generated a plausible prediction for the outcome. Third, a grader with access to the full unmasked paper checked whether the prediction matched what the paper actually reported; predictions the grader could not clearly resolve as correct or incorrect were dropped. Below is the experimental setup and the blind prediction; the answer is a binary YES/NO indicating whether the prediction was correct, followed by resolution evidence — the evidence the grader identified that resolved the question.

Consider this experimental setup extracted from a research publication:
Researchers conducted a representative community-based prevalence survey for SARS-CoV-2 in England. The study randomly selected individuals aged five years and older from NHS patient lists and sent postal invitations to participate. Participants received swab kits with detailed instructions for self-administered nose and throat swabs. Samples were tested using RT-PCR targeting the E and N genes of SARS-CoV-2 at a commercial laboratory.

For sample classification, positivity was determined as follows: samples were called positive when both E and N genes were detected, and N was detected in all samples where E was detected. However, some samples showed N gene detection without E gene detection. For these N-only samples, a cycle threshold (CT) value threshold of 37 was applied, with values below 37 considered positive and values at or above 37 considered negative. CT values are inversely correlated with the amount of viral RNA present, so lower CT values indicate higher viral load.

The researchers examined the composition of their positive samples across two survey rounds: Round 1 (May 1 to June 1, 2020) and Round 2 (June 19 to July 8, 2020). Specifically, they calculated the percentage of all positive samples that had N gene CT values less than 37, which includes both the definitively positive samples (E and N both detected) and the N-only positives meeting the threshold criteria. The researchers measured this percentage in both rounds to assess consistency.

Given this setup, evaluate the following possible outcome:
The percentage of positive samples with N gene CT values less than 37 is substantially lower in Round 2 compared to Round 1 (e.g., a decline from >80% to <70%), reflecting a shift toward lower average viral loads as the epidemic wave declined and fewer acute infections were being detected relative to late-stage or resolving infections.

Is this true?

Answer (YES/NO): NO